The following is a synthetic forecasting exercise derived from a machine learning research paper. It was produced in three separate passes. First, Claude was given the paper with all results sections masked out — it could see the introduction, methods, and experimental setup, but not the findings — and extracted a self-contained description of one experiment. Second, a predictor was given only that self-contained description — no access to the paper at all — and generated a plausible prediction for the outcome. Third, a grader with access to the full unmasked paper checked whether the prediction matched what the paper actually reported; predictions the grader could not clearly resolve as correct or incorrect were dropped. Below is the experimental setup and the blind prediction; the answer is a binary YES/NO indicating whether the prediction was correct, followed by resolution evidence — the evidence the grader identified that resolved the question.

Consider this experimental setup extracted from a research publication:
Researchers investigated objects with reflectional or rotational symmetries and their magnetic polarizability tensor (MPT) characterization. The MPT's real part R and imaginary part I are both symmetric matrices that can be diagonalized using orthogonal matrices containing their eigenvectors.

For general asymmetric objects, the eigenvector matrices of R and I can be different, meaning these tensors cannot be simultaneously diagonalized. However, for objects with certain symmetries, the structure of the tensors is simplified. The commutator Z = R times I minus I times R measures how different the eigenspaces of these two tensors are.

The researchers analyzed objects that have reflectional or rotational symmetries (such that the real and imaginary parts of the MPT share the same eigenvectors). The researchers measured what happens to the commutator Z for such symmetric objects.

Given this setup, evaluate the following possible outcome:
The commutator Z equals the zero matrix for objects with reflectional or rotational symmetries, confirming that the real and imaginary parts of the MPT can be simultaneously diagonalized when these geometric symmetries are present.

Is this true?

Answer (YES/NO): YES